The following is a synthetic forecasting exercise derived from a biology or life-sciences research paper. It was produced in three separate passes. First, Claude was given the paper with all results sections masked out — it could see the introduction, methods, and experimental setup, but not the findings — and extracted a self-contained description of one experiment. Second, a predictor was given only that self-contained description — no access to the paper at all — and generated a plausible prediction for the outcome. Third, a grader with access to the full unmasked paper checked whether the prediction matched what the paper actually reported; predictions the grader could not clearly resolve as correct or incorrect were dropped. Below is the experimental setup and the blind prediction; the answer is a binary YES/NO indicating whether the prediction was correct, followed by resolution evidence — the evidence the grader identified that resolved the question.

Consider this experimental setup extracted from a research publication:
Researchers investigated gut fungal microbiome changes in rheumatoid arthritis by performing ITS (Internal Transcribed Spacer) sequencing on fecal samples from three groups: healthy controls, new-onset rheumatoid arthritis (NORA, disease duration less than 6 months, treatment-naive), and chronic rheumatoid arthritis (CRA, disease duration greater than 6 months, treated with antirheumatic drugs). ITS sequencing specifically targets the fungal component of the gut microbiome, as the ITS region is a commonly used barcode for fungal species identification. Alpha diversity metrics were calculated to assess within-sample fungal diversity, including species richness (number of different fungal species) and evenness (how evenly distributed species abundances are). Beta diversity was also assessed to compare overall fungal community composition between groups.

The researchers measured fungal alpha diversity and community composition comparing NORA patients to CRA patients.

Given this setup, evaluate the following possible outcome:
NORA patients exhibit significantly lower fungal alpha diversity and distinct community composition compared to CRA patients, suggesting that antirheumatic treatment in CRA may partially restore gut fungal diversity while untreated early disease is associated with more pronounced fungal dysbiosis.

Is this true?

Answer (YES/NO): NO